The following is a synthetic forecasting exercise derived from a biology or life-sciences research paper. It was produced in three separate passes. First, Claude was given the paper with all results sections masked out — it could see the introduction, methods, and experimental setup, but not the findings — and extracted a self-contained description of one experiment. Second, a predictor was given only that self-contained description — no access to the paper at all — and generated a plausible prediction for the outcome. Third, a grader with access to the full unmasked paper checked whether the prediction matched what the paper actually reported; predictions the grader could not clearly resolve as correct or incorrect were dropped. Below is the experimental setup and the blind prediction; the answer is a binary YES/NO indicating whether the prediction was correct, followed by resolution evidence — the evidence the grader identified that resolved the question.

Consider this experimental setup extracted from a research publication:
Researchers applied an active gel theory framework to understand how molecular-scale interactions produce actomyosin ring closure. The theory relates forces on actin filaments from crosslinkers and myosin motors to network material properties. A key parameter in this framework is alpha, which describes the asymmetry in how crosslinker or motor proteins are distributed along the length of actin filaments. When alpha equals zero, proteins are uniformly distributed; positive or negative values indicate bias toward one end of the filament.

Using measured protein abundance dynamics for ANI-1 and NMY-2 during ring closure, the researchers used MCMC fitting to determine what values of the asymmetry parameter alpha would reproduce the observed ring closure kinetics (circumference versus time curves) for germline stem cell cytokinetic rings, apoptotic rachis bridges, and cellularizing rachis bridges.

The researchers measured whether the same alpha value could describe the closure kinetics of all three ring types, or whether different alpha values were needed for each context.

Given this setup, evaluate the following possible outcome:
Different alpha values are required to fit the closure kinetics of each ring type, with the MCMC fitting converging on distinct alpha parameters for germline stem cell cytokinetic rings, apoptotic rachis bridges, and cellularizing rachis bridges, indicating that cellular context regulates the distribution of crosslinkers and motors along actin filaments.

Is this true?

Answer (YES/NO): YES